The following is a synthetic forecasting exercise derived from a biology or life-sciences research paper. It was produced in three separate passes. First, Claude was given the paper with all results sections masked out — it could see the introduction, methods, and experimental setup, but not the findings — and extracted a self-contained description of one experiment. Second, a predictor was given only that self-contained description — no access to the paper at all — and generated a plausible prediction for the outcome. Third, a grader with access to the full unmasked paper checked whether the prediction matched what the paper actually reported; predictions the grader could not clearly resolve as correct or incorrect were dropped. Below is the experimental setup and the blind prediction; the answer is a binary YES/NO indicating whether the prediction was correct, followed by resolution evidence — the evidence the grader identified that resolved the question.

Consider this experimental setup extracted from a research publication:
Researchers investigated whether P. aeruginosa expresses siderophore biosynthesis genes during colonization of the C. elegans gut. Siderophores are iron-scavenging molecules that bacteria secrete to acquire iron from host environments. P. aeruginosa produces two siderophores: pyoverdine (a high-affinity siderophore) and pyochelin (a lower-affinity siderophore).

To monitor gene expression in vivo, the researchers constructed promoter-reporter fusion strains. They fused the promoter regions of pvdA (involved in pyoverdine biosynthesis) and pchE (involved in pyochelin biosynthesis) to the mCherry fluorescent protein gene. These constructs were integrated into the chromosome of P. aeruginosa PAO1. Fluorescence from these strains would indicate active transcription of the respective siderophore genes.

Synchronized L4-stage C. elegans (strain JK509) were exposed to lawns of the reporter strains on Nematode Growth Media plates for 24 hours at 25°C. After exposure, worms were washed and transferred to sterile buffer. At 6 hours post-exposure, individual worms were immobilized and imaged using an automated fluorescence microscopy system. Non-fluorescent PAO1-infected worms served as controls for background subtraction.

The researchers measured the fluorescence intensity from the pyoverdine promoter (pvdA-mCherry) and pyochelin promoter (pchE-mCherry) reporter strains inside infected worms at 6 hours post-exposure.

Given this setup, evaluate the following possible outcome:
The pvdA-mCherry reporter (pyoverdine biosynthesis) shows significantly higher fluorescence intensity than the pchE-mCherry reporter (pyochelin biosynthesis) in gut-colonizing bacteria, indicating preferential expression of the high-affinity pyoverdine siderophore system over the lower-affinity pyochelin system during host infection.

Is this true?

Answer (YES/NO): YES